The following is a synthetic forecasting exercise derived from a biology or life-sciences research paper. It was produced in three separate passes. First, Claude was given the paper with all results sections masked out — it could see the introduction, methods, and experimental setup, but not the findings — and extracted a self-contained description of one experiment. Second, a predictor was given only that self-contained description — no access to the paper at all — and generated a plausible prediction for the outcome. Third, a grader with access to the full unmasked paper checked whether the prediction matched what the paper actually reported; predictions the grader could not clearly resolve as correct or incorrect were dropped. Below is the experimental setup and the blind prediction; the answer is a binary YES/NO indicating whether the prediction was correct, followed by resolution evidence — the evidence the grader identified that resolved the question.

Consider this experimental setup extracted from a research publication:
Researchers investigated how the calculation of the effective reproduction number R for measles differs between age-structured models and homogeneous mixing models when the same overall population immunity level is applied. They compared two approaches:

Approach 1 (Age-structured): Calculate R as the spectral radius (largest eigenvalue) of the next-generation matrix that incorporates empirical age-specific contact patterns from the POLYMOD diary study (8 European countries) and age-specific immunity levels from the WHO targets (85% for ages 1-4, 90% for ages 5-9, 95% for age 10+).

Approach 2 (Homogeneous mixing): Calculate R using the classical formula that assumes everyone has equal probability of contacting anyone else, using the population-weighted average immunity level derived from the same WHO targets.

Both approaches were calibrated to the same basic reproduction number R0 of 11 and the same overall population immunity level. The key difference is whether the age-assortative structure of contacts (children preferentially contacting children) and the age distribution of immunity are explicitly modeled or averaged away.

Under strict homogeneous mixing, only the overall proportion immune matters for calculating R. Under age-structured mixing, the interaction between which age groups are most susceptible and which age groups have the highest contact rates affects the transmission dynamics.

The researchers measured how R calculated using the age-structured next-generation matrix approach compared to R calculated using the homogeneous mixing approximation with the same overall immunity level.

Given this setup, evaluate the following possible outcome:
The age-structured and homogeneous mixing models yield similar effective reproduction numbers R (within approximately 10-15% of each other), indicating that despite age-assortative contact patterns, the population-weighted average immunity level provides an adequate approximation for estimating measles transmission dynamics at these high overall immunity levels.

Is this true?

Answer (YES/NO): NO